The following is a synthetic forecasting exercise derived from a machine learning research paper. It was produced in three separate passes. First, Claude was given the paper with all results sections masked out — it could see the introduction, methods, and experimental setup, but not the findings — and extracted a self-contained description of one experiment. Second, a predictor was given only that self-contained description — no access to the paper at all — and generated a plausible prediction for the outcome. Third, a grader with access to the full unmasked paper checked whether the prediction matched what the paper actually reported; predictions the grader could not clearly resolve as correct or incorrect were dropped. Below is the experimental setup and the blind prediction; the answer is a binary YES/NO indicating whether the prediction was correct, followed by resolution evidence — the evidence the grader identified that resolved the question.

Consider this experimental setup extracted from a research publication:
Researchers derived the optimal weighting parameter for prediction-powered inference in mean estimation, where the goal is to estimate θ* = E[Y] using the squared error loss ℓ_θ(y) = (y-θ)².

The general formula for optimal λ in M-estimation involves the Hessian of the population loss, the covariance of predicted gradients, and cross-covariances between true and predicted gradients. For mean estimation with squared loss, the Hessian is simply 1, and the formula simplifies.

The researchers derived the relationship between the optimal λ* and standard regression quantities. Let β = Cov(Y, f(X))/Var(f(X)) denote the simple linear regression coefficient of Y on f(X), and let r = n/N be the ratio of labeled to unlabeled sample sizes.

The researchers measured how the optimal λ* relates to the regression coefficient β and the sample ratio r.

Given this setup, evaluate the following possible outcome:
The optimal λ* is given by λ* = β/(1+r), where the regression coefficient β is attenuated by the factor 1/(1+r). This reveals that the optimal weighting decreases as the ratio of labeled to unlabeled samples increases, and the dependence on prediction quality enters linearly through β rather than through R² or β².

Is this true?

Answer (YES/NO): YES